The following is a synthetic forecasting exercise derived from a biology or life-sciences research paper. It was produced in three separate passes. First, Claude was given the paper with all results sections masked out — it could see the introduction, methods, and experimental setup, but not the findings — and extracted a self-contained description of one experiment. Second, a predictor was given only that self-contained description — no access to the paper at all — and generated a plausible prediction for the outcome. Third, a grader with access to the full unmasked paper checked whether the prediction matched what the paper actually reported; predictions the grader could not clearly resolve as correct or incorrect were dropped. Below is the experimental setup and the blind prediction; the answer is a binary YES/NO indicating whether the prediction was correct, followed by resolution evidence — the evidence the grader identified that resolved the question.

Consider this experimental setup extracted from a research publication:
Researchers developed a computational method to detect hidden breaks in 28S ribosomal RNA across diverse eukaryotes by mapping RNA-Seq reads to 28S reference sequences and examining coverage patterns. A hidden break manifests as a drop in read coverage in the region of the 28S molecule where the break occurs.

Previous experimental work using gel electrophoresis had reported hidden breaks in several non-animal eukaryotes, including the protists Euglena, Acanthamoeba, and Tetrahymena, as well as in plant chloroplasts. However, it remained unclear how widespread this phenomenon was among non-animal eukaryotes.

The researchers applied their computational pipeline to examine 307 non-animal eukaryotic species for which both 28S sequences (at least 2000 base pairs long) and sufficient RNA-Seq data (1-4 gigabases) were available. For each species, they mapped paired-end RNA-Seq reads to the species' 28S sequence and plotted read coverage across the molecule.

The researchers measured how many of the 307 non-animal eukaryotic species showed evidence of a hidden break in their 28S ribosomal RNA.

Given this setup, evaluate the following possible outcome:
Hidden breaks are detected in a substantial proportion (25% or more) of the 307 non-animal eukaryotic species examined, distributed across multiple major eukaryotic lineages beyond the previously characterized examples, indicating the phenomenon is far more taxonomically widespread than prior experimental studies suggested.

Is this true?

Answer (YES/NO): NO